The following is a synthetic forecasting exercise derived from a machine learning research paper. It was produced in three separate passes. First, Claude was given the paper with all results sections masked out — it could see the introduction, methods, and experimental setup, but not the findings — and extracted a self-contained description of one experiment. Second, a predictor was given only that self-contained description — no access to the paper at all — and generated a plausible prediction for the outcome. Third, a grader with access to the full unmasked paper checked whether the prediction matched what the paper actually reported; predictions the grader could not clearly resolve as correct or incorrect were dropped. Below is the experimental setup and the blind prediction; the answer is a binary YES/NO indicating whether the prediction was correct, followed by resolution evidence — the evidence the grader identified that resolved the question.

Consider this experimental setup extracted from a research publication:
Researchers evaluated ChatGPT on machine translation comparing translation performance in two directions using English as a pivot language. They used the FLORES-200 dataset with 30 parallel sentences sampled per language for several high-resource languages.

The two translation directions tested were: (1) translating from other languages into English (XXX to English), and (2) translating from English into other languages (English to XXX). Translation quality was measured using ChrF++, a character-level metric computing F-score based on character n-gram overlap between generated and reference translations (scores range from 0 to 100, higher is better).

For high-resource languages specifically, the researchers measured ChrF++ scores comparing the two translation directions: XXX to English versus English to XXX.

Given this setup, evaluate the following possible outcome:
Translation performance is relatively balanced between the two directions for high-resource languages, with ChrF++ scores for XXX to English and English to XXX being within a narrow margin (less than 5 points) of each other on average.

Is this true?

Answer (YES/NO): NO